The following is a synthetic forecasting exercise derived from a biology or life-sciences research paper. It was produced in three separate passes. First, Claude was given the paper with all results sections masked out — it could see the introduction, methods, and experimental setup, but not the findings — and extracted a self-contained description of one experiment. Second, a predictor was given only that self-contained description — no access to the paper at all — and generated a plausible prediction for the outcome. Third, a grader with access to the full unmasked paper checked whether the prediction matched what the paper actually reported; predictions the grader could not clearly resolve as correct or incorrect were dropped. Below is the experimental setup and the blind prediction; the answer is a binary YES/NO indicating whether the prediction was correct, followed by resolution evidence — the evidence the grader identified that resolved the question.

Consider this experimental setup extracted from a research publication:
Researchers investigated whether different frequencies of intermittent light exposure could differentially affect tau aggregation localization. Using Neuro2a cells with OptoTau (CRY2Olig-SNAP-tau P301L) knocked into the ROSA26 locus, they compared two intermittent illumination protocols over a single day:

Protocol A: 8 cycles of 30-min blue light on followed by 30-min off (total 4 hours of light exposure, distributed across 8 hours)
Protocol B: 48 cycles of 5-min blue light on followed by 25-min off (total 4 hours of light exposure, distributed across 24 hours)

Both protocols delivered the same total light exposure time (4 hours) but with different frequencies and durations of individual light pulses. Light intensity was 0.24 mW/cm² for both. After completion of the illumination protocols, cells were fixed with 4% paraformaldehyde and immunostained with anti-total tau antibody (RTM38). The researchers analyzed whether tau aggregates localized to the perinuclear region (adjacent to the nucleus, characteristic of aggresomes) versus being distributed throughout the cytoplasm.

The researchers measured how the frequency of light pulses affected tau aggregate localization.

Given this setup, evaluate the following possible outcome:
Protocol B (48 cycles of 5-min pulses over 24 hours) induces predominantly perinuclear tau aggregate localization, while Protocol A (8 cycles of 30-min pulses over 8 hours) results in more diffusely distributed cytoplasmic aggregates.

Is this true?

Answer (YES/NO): NO